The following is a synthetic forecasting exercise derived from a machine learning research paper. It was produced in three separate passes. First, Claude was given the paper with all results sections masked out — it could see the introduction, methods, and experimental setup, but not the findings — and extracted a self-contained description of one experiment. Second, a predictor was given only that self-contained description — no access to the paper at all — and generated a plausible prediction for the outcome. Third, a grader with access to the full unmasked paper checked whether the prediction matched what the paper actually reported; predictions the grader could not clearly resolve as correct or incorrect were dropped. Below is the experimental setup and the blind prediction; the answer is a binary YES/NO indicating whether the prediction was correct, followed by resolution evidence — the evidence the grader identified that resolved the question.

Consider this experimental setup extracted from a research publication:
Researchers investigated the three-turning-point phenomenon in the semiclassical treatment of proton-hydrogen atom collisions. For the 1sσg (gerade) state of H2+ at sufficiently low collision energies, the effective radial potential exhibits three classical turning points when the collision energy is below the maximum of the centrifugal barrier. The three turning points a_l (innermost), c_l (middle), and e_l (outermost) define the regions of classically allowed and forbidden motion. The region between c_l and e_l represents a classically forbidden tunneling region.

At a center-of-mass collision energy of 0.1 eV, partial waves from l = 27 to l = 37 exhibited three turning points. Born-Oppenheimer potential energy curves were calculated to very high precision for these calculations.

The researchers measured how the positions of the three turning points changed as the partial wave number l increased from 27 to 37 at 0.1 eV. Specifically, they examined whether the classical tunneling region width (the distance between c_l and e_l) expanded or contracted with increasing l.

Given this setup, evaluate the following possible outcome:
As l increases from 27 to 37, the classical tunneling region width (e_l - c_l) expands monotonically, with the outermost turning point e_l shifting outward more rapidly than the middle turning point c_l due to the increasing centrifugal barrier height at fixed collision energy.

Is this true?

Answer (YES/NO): NO